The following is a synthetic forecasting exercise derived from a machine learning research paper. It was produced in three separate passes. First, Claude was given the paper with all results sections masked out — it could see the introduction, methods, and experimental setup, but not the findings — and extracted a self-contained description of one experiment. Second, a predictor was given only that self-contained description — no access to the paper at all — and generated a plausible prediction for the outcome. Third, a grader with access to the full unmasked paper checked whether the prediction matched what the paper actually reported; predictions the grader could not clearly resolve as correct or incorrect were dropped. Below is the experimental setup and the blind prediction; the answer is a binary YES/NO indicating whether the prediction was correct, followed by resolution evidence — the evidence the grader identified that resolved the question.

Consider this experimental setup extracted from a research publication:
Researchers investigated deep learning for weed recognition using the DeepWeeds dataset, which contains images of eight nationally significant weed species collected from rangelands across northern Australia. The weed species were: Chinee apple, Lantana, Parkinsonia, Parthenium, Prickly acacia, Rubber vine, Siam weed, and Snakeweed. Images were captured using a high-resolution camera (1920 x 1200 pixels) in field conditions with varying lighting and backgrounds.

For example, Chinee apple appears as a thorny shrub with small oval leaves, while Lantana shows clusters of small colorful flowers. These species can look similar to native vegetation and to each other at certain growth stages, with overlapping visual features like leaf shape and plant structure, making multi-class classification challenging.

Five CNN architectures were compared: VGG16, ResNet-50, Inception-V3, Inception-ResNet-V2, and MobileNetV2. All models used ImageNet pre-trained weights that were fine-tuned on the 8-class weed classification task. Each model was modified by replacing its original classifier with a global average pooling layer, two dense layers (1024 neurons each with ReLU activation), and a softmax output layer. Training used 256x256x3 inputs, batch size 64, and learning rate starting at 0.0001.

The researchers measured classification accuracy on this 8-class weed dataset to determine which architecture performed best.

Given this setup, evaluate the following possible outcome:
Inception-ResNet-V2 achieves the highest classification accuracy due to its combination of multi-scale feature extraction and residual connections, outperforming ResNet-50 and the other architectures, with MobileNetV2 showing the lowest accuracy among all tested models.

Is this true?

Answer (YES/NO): NO